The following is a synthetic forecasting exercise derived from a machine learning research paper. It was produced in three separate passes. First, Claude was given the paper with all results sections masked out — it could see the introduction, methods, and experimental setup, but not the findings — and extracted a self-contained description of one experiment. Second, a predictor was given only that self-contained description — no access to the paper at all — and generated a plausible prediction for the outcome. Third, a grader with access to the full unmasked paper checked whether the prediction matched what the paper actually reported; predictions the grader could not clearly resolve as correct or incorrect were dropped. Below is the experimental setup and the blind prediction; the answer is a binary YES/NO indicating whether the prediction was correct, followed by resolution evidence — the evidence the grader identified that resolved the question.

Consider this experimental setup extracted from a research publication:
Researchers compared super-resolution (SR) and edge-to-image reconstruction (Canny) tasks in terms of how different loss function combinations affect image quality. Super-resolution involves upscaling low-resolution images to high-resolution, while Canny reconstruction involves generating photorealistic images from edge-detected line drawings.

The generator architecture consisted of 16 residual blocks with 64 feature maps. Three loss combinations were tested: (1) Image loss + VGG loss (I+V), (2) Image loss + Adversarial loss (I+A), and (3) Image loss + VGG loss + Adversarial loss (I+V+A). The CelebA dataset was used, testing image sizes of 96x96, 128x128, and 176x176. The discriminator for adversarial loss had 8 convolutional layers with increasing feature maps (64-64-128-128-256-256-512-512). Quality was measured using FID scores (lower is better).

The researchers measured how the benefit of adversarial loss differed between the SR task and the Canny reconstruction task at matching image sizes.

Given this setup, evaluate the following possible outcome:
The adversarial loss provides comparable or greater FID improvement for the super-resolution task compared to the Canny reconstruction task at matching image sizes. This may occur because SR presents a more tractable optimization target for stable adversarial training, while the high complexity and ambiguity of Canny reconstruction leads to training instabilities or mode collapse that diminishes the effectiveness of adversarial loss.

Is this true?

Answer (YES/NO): YES